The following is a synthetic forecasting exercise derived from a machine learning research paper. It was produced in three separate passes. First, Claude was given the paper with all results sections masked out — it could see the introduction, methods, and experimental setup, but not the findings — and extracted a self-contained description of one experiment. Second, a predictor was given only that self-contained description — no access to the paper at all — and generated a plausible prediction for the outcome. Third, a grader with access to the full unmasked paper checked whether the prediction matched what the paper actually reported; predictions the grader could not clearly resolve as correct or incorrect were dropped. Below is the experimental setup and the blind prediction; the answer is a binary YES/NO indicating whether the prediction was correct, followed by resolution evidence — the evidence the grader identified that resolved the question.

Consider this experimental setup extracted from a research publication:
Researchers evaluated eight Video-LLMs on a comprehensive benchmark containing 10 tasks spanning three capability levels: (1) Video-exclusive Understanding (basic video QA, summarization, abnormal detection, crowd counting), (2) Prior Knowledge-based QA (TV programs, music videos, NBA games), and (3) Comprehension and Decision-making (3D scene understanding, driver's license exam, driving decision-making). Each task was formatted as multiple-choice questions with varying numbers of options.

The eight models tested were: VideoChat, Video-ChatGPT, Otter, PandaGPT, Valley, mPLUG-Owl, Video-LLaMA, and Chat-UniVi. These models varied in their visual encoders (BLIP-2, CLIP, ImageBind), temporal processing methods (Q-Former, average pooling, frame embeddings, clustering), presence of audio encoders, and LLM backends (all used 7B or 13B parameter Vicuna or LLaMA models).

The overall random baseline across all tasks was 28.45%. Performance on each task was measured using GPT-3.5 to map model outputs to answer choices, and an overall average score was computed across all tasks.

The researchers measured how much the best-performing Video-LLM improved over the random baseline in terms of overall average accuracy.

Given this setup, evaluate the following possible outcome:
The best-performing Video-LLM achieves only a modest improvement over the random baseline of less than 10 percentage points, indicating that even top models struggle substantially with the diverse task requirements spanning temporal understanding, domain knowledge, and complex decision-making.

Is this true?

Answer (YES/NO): NO